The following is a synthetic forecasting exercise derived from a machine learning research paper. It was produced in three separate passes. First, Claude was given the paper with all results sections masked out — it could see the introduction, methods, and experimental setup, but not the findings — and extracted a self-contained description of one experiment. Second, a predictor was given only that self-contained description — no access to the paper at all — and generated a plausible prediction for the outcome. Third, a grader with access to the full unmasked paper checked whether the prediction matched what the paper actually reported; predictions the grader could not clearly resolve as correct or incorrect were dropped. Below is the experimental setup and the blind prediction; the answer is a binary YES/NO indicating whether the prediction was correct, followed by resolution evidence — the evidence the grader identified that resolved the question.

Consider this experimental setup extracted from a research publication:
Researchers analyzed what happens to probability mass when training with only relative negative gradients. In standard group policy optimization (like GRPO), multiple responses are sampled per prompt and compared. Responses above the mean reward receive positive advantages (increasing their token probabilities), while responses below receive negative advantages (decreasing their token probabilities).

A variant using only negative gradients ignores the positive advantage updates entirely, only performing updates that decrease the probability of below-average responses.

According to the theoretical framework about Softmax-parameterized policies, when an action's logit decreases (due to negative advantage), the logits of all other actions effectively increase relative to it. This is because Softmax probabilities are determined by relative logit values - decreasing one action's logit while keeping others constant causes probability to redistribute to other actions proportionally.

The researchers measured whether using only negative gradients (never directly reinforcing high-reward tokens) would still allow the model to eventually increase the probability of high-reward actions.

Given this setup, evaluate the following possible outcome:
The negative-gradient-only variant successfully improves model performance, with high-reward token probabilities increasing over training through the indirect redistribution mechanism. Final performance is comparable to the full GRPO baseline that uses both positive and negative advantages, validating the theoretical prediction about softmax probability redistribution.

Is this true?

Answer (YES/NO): YES